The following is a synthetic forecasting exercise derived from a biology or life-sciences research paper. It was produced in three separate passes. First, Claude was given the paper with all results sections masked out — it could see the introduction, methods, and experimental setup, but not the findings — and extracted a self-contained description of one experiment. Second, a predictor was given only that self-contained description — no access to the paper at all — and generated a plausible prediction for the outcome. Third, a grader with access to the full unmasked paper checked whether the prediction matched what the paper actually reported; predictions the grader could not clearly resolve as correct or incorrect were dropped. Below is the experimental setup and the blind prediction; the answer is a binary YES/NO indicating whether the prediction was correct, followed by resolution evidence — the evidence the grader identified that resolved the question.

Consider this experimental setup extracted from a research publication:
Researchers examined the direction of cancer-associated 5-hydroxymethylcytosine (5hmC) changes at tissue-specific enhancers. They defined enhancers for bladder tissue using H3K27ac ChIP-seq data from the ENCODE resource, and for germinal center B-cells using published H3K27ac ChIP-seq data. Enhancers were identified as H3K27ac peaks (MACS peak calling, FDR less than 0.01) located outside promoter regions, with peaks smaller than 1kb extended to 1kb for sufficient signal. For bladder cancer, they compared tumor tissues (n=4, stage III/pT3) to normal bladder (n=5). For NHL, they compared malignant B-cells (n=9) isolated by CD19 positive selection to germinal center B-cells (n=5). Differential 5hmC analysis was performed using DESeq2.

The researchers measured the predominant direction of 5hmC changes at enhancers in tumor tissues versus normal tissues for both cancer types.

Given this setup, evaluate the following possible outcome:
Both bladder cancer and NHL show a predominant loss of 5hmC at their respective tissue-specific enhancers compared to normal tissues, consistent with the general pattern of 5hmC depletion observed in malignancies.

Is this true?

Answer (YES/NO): NO